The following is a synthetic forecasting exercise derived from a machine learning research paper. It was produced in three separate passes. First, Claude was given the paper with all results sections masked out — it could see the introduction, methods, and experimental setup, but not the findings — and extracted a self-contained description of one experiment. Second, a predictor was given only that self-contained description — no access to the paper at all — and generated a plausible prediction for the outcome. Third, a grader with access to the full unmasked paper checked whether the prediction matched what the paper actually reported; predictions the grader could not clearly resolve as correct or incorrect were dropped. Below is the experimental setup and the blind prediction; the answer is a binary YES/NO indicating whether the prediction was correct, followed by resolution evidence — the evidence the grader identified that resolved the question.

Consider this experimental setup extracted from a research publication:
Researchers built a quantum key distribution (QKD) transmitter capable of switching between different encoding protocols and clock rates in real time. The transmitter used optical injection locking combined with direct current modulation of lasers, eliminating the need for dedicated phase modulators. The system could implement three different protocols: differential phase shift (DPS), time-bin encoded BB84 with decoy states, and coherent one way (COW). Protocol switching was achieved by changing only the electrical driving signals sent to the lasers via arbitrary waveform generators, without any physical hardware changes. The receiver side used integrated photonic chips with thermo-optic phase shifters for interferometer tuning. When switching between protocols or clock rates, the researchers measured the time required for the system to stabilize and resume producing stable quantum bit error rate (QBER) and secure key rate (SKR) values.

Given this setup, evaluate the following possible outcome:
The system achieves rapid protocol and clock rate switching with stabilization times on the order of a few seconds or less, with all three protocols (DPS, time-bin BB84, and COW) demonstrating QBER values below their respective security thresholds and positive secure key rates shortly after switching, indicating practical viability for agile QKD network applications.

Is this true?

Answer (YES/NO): YES